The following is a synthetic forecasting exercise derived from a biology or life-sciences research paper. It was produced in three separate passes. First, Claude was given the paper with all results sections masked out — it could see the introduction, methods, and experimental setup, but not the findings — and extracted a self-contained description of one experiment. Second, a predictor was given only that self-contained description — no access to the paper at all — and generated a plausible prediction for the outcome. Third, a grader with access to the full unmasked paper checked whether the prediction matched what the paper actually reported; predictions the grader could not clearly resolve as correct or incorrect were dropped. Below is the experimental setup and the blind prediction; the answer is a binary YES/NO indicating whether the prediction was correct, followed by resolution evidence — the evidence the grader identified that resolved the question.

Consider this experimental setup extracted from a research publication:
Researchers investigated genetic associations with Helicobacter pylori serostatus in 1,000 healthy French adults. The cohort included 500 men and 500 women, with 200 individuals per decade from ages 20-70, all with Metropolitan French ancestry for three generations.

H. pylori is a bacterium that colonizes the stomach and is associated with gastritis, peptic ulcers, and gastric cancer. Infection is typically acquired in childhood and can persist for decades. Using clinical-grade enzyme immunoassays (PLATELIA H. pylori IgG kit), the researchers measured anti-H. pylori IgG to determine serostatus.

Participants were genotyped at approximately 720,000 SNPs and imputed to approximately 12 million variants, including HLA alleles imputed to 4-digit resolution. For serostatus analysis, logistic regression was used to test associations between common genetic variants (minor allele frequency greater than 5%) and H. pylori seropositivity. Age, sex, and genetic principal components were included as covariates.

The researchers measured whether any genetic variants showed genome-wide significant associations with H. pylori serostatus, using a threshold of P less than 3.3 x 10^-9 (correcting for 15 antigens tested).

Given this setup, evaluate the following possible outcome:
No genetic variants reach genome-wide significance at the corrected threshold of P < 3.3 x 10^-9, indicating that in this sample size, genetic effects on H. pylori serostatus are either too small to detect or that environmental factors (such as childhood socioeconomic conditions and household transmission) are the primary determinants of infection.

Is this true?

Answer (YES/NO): YES